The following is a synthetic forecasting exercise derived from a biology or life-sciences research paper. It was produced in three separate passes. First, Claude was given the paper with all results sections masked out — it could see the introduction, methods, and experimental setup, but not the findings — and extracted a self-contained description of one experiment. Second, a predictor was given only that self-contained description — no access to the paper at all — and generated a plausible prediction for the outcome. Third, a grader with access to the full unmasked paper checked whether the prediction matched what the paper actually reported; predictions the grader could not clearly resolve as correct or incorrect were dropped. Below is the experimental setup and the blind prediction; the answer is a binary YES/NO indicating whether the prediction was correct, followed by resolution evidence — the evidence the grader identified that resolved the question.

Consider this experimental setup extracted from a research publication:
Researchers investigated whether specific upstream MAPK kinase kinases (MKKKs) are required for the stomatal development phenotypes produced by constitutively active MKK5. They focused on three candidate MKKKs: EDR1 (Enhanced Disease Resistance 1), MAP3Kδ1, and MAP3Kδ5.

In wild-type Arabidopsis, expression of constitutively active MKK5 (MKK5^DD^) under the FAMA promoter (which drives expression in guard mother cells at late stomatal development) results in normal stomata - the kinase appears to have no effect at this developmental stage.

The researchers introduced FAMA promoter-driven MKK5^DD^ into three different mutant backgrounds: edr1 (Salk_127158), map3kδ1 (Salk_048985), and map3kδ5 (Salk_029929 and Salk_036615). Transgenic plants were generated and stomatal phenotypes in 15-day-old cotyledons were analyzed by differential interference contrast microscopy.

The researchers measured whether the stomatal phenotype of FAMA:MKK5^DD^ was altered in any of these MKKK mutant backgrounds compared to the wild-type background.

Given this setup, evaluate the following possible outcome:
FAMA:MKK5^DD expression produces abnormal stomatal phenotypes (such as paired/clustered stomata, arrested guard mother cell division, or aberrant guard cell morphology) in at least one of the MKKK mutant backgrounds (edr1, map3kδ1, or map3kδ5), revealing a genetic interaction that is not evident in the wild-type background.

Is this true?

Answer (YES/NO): NO